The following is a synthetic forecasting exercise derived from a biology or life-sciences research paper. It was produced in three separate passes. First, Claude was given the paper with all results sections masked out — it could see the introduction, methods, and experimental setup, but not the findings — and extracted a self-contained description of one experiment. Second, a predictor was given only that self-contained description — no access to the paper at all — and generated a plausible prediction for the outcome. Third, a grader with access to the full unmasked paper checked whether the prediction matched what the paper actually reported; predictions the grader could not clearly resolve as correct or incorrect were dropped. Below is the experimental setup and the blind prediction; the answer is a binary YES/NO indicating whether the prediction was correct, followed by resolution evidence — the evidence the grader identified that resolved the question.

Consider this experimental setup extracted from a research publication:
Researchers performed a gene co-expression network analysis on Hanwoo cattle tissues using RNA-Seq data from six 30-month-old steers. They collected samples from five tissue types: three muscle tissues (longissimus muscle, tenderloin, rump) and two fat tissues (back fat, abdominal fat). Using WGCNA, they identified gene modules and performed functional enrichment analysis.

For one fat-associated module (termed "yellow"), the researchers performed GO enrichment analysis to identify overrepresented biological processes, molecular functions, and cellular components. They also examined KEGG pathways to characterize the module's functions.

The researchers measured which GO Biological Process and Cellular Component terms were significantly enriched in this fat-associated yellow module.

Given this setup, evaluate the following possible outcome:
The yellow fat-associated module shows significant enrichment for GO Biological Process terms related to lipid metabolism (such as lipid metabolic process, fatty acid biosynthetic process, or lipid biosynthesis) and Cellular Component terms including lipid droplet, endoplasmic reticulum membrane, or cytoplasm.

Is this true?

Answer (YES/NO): NO